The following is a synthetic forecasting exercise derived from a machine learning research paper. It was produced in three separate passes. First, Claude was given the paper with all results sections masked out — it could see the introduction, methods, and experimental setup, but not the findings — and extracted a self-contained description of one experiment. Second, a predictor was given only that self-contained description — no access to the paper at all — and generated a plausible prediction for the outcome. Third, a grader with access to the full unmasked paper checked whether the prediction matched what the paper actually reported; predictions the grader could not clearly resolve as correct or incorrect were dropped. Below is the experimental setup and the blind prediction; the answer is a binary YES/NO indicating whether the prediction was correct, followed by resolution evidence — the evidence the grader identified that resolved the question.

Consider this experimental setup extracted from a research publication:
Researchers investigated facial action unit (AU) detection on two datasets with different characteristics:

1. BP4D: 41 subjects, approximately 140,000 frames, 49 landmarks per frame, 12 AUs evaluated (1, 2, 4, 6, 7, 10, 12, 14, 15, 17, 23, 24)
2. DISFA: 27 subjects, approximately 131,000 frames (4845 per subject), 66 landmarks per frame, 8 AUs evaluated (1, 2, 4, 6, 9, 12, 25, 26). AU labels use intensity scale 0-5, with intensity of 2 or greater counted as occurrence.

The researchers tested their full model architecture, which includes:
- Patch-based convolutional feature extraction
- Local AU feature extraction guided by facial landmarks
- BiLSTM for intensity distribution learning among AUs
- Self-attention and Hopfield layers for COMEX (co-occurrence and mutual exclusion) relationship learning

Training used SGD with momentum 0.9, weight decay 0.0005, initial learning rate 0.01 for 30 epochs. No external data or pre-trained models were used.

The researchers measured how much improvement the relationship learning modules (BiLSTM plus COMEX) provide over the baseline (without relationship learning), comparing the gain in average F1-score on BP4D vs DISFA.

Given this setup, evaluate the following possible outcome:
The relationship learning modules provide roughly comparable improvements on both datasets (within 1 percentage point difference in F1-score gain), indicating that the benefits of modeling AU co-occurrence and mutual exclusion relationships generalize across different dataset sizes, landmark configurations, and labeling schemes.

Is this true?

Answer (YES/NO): NO